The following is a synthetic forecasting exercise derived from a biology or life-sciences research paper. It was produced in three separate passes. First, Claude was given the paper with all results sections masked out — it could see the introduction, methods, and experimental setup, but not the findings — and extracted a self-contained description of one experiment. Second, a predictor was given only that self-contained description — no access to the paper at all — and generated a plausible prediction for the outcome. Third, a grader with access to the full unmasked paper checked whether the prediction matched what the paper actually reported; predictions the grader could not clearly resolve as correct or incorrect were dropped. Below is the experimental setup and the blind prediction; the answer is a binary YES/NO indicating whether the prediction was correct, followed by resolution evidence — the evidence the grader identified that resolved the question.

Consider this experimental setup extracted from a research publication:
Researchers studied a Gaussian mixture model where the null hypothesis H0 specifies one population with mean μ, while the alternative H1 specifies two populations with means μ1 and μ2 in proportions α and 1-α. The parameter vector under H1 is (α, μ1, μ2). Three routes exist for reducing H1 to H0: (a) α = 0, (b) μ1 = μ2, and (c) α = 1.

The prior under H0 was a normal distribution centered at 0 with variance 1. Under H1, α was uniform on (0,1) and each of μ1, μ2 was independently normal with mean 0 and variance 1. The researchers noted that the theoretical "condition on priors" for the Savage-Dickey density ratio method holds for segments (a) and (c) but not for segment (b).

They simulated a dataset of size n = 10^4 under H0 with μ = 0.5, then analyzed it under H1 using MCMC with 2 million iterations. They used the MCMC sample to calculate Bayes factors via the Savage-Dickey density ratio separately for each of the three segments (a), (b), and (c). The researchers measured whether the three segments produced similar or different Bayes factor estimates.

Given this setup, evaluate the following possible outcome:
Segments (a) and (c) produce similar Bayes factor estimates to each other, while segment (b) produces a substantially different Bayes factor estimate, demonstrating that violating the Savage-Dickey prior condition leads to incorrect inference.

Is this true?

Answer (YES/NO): NO